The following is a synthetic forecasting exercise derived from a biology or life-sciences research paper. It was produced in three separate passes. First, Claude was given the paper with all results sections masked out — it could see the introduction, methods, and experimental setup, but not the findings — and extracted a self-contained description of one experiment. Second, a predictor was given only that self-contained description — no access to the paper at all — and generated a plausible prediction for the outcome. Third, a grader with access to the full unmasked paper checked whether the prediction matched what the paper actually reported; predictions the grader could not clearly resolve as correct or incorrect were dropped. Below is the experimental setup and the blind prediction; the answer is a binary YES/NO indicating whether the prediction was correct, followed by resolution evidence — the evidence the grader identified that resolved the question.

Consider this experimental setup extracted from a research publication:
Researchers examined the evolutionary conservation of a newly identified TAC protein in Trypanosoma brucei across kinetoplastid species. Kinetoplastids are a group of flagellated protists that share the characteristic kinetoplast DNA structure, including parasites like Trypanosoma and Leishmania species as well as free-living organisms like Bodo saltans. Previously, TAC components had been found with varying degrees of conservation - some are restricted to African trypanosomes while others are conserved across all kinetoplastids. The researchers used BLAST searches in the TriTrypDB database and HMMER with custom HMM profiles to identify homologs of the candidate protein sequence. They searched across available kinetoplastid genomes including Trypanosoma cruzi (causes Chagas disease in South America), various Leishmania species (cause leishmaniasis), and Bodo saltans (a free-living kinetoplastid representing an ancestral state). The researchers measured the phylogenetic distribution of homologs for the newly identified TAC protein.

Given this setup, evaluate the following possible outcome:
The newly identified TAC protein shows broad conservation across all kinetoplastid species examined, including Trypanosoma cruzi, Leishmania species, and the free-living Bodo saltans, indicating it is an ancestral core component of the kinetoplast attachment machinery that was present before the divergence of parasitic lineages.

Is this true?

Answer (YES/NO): NO